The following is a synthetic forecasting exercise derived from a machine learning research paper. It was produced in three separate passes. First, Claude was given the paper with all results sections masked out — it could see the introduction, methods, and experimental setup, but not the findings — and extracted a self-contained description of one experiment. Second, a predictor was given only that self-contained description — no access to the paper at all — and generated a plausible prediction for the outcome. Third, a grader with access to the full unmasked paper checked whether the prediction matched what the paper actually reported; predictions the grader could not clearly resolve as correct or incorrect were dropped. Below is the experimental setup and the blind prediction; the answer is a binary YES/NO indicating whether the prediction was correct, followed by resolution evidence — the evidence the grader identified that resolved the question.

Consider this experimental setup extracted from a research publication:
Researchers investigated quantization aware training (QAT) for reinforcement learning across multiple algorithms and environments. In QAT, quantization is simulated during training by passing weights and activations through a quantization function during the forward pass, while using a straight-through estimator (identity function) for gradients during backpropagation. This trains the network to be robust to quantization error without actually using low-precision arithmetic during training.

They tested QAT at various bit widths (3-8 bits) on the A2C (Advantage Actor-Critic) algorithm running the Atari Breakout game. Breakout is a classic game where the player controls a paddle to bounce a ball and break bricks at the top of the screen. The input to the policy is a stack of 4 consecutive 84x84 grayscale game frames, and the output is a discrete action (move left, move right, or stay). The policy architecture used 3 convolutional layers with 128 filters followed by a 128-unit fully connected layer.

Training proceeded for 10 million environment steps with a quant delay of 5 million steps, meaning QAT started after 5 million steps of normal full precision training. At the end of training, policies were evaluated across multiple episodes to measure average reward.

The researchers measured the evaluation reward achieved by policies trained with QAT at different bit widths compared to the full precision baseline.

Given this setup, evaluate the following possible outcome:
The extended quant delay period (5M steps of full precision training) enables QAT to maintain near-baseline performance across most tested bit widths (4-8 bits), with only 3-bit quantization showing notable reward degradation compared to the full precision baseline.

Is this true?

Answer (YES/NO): NO